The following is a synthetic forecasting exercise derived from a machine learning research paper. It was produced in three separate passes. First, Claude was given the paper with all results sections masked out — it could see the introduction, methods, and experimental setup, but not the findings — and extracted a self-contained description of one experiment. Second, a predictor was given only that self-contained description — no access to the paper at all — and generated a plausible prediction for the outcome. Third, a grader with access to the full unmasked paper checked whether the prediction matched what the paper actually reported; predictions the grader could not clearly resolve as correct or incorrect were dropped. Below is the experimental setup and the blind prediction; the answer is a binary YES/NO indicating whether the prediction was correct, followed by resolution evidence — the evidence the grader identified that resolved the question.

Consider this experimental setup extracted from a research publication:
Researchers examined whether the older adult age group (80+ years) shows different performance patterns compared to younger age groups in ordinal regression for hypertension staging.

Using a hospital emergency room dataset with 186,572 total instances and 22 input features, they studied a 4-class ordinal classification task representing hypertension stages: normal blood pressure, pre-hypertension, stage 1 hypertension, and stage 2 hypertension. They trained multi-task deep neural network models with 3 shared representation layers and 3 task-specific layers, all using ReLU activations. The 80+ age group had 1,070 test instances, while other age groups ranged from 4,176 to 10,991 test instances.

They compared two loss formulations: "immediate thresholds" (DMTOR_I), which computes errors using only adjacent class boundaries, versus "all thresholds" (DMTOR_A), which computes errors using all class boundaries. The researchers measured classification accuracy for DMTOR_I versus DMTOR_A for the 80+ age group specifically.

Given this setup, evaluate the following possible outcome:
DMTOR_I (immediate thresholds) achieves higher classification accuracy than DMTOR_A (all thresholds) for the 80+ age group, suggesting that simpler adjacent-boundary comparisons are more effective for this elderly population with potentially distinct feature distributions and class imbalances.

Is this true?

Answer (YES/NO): YES